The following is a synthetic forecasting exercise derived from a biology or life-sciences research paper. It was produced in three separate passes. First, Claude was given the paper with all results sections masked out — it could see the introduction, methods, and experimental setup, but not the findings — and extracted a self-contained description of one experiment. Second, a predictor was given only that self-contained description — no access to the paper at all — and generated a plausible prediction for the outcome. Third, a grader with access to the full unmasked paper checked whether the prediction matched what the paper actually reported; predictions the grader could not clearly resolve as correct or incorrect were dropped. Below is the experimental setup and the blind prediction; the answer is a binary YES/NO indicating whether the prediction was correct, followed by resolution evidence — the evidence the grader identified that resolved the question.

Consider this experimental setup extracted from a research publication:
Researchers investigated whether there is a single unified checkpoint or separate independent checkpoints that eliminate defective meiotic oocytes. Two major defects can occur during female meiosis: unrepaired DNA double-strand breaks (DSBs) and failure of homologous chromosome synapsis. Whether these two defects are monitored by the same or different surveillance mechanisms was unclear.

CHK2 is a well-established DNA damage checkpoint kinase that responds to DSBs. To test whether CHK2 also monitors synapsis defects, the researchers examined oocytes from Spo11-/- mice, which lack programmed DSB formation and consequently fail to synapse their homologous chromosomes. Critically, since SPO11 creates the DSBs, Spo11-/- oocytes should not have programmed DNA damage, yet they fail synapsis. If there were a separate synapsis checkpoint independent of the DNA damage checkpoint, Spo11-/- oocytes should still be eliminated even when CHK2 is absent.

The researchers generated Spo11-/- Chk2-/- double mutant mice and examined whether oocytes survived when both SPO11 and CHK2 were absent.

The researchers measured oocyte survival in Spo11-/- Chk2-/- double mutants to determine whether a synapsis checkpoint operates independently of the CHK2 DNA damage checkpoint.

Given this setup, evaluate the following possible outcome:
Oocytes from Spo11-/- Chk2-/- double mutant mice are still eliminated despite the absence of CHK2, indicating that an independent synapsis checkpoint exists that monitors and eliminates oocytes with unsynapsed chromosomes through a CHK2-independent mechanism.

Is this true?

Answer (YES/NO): NO